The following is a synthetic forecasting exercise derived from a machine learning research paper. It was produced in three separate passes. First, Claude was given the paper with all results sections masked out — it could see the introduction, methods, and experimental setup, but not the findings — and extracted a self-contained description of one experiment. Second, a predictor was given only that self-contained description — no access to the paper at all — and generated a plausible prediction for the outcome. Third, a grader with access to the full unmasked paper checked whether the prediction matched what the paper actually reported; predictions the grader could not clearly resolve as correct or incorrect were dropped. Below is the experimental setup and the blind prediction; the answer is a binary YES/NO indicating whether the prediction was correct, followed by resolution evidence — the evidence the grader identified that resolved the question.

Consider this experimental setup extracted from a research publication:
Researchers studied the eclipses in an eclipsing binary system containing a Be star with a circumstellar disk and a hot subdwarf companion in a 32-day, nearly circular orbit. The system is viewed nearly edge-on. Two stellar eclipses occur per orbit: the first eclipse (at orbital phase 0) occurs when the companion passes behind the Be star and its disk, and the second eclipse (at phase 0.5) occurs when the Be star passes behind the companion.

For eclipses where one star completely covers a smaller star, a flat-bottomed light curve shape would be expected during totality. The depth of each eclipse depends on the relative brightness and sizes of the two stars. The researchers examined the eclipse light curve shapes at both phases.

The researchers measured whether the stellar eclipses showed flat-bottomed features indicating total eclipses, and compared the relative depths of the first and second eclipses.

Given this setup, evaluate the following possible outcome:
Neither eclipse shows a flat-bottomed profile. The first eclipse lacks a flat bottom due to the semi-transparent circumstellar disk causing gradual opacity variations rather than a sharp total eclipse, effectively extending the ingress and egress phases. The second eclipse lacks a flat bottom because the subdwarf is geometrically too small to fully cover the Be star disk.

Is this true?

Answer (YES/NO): YES